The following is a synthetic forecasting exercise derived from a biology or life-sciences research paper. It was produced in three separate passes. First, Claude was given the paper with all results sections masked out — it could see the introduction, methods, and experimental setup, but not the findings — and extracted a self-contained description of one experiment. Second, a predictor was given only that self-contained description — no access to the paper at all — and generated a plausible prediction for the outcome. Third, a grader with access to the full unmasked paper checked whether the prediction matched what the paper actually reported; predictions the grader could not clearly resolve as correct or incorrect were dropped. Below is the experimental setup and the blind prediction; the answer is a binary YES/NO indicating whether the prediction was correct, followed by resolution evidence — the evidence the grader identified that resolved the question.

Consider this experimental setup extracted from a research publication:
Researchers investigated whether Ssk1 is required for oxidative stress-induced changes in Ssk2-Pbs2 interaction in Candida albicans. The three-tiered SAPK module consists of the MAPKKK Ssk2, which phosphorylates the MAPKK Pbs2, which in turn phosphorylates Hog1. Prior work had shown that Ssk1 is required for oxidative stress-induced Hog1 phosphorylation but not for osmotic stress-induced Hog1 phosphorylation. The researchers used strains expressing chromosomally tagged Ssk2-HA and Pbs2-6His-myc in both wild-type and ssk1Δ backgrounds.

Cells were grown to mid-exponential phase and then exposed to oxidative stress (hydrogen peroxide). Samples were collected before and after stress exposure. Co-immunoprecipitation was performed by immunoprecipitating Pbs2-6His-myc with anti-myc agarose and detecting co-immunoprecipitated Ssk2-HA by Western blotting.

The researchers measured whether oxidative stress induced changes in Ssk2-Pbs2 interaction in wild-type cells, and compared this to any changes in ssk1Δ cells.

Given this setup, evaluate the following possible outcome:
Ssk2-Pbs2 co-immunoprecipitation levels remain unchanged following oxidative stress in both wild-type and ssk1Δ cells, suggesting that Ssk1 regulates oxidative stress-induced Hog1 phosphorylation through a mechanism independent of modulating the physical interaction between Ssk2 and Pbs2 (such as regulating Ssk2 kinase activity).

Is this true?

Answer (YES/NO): NO